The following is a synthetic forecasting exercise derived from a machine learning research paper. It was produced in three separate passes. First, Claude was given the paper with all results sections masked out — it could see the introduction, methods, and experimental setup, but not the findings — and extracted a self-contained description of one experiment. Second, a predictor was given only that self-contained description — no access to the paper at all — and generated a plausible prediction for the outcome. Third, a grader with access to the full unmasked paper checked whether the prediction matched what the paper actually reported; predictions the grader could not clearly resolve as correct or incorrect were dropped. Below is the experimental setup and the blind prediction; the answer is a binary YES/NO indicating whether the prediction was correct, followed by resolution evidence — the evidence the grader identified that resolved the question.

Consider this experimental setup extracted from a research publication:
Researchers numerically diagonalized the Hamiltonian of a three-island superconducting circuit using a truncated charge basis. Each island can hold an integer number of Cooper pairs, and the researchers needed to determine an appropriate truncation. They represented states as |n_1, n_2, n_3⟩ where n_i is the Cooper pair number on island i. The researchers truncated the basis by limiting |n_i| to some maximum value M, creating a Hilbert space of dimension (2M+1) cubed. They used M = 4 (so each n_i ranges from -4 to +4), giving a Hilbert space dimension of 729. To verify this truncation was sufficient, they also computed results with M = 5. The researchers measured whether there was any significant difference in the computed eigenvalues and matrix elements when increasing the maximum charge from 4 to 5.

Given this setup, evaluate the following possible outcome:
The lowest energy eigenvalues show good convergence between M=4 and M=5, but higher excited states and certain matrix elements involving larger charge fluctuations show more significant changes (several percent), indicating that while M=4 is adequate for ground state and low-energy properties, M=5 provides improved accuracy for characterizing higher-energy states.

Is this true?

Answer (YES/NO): NO